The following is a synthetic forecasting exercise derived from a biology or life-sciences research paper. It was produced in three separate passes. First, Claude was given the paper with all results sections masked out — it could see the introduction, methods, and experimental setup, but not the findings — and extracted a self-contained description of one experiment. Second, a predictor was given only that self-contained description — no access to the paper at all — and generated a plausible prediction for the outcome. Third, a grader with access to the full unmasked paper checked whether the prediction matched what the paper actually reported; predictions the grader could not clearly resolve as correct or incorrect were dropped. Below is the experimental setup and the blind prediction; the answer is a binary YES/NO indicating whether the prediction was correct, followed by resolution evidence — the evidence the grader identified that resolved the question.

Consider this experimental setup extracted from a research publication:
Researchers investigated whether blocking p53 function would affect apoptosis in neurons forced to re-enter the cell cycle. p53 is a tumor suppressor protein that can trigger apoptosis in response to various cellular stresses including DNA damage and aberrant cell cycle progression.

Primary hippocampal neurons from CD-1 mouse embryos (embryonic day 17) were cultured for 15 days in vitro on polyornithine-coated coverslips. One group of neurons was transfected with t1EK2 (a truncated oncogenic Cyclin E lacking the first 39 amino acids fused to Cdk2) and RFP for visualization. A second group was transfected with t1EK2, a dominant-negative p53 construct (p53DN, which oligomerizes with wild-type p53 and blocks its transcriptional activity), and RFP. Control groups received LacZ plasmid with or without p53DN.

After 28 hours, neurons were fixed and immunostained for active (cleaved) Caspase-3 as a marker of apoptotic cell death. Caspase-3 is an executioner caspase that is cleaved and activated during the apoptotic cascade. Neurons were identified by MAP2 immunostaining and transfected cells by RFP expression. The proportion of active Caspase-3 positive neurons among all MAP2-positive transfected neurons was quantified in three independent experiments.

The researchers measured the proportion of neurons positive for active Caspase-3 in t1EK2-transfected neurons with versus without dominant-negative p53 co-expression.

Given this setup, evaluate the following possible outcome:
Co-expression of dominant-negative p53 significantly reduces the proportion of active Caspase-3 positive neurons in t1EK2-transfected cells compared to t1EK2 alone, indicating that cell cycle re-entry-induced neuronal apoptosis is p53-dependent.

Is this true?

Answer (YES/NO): YES